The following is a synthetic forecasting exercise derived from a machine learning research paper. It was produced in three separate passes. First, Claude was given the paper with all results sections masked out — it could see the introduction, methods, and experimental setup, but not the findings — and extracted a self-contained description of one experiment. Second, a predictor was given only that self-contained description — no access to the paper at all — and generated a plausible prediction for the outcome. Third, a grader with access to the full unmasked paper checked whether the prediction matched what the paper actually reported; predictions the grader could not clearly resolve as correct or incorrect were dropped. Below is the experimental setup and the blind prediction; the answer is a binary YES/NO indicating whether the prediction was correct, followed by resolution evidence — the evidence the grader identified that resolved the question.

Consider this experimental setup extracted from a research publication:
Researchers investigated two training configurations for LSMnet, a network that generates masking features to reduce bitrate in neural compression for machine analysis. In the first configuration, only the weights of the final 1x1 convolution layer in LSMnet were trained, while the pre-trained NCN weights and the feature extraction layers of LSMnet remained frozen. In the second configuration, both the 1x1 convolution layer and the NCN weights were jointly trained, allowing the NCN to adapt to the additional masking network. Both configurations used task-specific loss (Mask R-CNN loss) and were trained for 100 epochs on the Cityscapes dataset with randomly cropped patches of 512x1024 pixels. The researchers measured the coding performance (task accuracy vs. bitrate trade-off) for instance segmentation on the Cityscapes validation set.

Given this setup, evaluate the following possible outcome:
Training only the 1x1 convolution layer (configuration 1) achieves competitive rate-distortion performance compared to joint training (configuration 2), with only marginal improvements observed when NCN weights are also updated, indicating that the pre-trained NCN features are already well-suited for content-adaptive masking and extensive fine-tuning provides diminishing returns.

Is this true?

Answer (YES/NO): NO